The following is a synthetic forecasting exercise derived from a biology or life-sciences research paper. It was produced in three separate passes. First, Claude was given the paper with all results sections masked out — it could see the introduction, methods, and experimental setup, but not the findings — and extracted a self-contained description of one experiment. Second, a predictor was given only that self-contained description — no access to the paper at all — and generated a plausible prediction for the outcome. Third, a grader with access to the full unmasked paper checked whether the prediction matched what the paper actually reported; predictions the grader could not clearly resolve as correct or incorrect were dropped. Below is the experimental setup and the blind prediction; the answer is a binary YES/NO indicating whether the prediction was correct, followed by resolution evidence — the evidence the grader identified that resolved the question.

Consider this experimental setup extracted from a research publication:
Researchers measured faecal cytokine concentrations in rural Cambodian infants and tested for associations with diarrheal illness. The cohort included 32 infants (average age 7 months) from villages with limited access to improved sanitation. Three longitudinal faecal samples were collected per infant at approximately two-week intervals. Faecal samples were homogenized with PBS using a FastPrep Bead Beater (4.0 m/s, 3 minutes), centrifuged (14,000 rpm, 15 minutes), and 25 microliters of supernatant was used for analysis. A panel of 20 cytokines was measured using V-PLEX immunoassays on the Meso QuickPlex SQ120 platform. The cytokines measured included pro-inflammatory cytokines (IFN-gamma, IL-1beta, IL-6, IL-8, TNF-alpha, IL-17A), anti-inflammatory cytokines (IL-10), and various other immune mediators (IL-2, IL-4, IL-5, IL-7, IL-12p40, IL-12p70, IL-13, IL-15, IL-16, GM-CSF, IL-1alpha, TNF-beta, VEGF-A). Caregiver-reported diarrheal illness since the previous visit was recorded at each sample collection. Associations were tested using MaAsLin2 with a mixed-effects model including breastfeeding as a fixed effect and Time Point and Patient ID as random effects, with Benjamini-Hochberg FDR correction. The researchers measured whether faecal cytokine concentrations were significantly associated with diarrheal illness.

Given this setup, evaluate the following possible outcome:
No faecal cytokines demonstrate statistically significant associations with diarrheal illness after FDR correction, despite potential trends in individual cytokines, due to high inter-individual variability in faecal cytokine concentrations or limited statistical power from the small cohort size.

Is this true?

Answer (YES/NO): YES